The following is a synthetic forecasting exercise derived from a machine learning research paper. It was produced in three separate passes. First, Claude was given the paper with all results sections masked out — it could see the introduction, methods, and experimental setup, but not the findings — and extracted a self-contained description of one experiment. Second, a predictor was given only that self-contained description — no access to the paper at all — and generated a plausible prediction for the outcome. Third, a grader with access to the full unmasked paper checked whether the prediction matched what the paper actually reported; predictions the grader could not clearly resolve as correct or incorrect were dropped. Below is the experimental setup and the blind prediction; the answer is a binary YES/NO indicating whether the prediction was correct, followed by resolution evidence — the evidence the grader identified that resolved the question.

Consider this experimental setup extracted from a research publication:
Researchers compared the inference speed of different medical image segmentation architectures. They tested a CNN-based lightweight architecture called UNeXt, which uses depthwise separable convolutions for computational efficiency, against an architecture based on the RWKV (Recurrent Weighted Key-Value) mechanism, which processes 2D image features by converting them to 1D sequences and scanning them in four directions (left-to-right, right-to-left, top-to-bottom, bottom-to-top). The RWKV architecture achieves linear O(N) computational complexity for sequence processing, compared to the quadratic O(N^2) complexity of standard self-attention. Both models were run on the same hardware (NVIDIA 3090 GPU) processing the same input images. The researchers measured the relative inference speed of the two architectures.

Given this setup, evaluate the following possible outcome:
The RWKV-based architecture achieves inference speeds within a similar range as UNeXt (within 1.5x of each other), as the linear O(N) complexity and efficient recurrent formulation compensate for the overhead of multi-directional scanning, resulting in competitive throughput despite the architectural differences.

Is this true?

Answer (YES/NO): YES